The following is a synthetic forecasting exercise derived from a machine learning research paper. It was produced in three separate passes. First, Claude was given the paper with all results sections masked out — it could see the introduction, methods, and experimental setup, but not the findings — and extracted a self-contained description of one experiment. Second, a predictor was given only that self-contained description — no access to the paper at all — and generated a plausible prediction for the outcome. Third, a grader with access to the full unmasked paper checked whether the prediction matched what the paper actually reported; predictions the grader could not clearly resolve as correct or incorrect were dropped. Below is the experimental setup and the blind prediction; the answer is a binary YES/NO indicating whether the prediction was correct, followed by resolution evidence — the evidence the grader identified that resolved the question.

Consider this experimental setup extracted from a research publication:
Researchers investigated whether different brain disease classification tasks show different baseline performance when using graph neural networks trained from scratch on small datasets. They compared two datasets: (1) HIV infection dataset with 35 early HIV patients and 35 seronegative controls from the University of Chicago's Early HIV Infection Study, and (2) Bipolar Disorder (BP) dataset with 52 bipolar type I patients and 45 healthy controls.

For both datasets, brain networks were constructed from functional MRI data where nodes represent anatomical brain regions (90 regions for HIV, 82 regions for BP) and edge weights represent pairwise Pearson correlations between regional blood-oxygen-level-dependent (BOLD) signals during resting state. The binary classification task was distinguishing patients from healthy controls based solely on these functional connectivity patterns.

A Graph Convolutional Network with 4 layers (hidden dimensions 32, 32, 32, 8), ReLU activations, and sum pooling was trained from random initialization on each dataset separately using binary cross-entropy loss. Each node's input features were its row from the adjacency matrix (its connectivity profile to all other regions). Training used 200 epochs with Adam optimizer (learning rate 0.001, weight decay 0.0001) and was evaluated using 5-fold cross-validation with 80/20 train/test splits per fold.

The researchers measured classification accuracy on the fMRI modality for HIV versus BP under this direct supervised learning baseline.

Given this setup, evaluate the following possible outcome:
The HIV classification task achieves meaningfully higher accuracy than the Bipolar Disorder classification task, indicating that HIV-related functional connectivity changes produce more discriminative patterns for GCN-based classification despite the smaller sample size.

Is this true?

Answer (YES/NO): YES